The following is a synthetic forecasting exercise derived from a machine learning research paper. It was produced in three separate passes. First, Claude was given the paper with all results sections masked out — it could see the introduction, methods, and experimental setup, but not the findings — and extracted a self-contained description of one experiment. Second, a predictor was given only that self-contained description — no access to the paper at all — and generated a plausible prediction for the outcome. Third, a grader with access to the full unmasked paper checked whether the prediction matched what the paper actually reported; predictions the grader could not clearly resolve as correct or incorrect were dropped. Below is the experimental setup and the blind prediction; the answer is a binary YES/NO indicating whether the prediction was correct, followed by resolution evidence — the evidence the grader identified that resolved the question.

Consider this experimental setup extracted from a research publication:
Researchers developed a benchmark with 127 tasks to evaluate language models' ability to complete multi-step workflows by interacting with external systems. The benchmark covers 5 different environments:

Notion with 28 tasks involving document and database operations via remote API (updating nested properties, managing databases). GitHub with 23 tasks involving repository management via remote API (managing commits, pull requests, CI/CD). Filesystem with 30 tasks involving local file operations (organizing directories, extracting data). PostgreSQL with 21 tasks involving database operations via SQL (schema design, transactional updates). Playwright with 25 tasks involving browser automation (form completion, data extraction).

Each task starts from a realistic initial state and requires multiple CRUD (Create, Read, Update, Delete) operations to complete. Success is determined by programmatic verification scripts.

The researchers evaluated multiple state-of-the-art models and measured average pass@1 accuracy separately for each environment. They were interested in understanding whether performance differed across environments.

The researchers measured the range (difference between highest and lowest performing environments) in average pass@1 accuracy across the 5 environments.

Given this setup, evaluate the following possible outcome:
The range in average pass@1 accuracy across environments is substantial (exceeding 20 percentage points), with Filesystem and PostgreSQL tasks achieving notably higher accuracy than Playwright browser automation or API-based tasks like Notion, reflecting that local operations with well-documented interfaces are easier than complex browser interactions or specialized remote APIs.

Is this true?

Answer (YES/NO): NO